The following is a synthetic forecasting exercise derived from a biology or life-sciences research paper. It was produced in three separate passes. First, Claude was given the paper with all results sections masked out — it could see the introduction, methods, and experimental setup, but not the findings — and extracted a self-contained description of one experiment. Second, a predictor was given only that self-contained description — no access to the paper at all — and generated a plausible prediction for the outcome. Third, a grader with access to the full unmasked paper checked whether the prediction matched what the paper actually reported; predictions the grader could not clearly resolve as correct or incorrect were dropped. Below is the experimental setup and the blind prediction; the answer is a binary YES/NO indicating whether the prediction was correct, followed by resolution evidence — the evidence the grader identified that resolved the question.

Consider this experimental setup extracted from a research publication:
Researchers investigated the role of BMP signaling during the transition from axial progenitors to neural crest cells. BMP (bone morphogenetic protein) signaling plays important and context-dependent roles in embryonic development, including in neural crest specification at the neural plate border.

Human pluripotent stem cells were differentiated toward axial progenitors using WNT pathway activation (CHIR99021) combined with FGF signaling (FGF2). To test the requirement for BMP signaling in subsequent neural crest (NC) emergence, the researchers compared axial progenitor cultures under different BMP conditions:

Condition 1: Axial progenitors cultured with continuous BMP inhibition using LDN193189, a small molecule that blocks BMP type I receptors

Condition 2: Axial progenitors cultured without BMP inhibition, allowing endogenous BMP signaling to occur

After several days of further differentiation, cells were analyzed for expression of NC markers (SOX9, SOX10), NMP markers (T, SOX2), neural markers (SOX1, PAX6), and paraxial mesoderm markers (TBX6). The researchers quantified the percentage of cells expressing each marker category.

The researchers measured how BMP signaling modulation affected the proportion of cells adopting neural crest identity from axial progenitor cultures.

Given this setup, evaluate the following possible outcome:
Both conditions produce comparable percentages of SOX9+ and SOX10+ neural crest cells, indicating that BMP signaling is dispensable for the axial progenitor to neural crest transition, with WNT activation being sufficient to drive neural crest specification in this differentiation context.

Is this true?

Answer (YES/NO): NO